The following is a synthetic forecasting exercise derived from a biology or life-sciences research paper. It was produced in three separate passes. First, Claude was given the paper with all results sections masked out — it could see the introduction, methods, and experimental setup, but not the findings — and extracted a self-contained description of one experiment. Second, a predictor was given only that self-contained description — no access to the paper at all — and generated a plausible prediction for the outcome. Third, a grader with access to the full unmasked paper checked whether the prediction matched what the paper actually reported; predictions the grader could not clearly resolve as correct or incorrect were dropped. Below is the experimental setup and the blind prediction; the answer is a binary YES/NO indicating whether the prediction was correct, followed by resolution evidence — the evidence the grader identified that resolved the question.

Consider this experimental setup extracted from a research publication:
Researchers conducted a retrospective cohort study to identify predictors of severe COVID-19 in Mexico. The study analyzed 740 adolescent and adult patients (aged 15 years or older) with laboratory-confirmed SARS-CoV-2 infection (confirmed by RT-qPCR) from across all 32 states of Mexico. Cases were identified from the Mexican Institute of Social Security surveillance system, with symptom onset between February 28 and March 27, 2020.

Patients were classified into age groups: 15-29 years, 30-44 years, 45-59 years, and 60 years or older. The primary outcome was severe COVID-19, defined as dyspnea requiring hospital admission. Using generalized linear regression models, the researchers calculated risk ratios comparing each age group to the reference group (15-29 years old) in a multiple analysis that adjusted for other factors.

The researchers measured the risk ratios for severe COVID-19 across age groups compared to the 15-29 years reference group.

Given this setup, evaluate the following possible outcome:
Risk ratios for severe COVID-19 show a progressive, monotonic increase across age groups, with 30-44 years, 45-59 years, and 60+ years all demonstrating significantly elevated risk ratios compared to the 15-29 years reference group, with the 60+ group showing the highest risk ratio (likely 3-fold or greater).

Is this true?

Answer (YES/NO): NO